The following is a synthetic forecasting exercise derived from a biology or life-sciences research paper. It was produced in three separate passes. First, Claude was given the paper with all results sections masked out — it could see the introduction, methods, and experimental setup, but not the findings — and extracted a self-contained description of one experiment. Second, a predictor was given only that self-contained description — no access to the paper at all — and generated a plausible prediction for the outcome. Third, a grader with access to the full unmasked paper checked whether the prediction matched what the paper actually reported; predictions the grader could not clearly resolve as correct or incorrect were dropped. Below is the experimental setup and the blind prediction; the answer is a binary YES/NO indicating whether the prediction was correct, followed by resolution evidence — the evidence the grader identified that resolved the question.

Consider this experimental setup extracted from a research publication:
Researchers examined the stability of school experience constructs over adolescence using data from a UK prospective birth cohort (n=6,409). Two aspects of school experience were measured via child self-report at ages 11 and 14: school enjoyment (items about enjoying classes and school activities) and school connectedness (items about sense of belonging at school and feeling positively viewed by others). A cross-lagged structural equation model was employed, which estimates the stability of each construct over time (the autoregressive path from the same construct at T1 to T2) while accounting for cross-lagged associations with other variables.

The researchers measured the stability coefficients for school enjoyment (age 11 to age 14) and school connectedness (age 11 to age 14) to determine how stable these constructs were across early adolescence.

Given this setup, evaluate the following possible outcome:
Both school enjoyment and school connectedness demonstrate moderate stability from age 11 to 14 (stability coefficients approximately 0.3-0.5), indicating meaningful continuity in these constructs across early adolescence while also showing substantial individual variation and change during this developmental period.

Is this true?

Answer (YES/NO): NO